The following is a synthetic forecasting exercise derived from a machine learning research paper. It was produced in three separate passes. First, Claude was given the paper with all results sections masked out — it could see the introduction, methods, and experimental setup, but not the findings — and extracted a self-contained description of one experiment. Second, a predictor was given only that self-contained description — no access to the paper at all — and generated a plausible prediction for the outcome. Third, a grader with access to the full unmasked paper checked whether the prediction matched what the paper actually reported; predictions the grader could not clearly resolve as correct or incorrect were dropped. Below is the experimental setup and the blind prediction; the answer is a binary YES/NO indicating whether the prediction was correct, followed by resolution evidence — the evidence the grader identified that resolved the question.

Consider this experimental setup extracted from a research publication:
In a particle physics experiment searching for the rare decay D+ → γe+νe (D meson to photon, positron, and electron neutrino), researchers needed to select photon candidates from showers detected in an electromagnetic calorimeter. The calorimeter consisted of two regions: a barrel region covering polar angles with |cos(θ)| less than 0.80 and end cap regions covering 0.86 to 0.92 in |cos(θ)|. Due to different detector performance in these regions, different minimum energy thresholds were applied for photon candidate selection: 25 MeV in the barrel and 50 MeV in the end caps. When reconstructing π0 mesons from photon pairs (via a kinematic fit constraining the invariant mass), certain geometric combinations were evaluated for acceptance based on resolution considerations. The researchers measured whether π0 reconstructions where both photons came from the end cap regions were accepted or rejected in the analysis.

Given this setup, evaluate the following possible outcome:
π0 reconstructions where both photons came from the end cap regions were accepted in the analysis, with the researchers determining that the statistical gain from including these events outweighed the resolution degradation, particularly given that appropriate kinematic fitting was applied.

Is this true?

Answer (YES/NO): NO